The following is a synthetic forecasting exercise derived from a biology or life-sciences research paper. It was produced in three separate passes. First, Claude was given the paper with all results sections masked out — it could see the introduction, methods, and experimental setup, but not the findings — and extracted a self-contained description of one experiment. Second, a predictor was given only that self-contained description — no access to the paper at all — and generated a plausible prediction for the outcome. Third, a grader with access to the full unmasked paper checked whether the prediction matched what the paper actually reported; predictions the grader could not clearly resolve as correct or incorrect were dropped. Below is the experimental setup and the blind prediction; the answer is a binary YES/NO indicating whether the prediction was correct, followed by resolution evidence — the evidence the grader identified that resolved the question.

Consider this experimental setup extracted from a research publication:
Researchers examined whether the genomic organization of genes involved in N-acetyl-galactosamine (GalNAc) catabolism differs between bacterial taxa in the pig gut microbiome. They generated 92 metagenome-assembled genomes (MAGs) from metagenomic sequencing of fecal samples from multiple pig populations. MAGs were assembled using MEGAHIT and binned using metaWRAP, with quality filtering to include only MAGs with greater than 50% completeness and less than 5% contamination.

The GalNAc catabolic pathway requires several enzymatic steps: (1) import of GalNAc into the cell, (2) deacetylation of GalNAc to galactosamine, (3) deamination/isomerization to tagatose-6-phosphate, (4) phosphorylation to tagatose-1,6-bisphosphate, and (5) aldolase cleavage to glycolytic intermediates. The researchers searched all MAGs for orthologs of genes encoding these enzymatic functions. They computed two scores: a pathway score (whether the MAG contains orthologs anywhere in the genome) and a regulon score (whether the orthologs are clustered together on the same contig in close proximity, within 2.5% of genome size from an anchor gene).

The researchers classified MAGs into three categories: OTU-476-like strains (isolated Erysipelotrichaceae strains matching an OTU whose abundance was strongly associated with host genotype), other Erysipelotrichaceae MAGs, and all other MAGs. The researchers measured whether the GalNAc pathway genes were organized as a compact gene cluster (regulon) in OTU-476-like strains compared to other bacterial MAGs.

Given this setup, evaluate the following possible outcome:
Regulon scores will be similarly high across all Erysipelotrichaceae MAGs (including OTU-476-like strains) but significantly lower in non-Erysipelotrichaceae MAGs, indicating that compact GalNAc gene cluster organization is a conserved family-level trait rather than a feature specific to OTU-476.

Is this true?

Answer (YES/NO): NO